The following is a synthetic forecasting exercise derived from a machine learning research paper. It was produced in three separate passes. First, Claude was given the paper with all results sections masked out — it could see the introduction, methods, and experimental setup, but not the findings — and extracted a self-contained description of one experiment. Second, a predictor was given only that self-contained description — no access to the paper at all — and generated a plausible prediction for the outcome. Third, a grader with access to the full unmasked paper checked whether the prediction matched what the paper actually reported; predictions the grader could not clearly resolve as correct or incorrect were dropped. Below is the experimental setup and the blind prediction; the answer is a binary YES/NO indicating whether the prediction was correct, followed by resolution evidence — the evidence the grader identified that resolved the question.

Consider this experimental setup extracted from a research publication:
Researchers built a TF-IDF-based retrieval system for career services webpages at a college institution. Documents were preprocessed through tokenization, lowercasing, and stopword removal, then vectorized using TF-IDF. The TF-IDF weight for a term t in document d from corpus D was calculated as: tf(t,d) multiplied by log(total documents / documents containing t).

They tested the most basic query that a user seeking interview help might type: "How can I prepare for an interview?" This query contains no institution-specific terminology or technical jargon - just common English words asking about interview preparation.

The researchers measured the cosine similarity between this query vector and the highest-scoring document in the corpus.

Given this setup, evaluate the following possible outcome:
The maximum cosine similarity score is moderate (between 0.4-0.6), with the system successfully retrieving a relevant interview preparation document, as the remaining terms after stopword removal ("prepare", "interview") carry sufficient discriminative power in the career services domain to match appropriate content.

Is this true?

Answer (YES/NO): NO